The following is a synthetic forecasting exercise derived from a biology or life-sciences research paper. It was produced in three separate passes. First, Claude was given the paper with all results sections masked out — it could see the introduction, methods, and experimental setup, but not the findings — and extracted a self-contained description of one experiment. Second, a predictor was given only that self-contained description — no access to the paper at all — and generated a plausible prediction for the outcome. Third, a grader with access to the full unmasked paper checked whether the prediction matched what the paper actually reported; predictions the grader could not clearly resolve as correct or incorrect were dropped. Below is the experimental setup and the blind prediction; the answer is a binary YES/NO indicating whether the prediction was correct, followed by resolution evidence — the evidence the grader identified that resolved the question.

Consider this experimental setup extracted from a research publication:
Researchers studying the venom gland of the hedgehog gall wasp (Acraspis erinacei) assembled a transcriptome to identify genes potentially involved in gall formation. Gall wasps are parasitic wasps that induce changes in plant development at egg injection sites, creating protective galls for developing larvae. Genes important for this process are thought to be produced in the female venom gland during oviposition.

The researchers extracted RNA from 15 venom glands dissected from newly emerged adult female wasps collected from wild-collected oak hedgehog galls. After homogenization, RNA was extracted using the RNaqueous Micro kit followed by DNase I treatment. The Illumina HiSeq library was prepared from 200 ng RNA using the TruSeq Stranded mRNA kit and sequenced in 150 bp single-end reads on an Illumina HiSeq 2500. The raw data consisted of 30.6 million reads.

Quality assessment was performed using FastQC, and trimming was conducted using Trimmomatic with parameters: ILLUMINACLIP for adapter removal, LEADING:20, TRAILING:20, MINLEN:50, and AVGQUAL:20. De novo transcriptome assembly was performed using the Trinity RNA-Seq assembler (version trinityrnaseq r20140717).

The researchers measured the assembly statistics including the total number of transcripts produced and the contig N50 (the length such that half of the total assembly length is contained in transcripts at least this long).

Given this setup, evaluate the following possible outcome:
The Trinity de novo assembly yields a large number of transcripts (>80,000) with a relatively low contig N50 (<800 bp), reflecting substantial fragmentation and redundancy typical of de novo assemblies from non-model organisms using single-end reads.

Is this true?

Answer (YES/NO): NO